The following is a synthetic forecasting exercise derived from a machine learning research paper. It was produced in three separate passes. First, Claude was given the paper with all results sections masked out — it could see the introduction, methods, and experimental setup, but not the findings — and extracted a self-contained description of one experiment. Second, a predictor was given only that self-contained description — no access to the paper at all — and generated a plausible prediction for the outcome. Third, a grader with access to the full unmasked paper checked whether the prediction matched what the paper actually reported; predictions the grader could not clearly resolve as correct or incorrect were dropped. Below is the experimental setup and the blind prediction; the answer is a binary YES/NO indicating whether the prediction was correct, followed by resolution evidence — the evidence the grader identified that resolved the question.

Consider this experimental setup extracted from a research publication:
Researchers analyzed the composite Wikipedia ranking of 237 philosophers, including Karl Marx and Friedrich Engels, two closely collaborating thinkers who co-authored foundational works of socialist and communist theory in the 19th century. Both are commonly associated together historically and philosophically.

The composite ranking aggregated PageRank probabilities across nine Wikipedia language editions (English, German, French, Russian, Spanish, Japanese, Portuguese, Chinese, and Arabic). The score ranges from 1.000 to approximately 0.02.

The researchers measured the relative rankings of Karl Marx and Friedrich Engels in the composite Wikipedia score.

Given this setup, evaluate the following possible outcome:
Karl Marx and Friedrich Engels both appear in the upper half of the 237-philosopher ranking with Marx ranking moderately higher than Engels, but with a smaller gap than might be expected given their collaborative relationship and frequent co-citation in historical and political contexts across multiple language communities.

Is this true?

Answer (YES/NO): NO